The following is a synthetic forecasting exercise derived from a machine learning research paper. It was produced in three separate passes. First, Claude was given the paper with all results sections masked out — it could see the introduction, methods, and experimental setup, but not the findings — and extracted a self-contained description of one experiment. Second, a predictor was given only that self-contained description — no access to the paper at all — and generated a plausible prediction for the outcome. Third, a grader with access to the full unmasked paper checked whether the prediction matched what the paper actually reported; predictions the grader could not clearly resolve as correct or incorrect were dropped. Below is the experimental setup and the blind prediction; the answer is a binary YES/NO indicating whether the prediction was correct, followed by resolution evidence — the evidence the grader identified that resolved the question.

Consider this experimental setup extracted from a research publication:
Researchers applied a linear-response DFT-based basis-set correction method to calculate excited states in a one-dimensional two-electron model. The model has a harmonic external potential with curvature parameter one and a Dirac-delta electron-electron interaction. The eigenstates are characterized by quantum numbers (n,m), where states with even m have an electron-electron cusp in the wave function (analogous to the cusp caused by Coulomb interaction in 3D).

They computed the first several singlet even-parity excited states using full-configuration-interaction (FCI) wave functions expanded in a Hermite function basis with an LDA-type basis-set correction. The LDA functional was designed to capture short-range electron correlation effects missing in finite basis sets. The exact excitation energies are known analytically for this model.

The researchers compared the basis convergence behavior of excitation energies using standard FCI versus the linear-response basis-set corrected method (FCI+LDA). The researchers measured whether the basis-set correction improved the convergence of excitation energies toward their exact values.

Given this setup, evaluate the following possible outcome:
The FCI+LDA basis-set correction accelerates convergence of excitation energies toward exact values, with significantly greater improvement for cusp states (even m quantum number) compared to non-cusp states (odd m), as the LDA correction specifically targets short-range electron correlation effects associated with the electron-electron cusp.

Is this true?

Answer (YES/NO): NO